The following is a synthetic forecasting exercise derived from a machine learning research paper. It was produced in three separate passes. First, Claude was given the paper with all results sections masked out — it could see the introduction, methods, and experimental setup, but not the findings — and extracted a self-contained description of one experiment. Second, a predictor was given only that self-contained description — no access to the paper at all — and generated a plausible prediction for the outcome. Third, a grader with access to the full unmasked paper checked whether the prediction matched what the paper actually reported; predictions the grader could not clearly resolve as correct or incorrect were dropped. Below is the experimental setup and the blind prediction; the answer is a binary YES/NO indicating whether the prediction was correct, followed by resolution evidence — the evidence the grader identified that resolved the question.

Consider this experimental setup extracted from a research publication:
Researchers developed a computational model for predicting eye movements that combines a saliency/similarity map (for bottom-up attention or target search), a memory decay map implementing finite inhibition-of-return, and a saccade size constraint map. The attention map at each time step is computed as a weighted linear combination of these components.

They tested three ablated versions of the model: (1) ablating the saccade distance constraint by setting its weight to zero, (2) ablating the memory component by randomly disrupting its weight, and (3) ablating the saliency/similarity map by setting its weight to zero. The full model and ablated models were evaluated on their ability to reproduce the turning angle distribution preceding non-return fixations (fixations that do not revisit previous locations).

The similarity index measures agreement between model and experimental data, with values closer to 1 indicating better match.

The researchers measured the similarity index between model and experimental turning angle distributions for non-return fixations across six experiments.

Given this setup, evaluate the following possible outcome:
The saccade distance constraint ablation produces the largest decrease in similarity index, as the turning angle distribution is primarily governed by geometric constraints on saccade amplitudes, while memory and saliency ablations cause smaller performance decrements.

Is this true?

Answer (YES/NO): YES